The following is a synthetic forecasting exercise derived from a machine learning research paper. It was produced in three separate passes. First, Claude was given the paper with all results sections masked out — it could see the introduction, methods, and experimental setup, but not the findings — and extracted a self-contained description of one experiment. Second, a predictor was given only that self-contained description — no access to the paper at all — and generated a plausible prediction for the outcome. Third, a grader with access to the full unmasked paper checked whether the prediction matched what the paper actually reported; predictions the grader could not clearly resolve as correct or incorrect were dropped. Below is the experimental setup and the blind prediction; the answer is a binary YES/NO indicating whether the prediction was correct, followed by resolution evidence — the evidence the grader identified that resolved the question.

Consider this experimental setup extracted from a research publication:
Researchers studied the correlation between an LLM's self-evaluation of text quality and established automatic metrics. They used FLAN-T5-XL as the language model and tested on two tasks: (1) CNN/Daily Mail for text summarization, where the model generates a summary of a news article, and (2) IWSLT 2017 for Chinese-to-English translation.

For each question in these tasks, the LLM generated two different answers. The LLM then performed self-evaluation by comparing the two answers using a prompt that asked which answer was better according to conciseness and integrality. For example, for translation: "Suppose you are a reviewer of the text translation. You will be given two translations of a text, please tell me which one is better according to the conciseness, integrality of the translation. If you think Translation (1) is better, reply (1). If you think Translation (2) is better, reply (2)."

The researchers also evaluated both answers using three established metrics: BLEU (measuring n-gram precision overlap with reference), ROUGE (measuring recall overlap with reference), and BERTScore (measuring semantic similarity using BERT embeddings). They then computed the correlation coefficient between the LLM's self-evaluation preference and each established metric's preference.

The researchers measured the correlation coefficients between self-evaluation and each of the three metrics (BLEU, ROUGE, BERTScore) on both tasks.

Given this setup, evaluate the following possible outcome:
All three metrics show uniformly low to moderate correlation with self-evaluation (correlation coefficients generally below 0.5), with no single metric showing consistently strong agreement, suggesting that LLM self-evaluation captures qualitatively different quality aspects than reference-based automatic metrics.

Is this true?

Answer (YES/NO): YES